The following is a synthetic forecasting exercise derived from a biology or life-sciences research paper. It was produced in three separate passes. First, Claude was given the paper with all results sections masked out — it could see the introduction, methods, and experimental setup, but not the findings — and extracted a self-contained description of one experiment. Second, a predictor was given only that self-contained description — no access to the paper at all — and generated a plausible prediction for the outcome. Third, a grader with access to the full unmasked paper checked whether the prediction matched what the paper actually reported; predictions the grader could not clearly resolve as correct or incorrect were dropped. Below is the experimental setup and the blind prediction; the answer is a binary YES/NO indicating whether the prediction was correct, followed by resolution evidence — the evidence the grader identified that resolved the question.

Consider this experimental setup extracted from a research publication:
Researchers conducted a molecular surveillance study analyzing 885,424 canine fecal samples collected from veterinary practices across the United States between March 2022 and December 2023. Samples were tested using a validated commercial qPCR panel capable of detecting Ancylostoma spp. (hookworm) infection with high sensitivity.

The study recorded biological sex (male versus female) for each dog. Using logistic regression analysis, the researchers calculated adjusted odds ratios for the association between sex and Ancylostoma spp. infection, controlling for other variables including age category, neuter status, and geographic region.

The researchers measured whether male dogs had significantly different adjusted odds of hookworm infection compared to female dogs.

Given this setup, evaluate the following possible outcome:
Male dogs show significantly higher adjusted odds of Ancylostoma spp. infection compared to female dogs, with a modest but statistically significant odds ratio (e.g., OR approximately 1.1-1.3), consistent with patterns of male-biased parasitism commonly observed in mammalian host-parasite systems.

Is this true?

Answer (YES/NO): NO